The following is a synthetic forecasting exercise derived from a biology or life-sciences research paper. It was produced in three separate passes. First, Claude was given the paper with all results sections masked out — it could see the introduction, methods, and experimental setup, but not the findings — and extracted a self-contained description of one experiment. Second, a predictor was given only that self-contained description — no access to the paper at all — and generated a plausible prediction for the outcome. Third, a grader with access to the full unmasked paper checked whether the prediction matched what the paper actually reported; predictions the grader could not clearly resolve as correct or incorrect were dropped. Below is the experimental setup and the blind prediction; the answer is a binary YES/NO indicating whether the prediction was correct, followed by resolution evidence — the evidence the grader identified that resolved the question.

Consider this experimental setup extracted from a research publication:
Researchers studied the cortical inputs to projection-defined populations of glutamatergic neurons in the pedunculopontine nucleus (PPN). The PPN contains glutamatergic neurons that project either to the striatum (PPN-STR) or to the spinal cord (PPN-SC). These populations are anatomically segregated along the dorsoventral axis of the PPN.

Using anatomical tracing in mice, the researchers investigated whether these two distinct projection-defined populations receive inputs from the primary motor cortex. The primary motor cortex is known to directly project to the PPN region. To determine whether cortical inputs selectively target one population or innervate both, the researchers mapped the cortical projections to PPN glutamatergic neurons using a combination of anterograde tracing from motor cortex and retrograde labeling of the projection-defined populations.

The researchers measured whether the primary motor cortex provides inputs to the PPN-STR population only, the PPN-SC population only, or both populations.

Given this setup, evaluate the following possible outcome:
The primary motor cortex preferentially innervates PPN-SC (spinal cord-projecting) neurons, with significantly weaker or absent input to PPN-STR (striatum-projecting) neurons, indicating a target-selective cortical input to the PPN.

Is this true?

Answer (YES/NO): NO